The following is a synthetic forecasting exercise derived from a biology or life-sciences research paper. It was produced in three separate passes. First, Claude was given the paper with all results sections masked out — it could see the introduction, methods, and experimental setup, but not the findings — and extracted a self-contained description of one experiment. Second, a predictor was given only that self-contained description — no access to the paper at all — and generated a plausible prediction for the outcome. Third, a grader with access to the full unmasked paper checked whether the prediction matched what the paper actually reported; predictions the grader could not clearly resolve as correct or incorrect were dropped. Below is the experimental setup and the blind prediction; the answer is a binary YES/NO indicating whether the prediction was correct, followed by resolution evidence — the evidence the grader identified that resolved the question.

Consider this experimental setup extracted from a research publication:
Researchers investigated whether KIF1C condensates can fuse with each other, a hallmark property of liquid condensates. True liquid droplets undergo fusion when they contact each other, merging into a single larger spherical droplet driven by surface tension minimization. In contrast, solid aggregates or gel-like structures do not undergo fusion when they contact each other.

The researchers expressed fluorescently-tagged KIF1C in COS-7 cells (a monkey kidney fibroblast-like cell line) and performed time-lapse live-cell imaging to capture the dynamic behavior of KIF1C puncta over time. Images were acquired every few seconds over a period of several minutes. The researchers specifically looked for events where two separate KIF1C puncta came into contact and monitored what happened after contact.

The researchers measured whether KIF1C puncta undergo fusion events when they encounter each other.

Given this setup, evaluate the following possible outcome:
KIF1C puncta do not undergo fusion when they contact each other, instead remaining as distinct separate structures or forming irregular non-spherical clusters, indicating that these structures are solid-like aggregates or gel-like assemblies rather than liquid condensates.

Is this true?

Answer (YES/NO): NO